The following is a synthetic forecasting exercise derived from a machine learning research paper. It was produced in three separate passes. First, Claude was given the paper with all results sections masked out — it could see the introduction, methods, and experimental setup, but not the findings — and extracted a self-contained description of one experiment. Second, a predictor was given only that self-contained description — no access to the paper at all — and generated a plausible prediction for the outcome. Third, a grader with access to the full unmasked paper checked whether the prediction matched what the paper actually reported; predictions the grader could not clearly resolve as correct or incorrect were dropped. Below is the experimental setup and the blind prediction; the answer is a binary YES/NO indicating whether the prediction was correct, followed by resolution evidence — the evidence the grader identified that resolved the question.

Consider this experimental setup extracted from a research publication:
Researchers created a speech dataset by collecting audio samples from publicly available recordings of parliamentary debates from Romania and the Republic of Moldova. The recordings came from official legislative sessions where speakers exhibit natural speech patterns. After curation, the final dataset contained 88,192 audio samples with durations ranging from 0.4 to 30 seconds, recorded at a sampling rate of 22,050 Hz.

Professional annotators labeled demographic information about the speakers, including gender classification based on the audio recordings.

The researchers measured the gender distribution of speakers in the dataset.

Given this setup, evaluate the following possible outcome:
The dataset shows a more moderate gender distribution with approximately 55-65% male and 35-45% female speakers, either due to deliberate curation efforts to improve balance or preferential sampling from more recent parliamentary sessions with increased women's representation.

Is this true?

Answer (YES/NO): NO